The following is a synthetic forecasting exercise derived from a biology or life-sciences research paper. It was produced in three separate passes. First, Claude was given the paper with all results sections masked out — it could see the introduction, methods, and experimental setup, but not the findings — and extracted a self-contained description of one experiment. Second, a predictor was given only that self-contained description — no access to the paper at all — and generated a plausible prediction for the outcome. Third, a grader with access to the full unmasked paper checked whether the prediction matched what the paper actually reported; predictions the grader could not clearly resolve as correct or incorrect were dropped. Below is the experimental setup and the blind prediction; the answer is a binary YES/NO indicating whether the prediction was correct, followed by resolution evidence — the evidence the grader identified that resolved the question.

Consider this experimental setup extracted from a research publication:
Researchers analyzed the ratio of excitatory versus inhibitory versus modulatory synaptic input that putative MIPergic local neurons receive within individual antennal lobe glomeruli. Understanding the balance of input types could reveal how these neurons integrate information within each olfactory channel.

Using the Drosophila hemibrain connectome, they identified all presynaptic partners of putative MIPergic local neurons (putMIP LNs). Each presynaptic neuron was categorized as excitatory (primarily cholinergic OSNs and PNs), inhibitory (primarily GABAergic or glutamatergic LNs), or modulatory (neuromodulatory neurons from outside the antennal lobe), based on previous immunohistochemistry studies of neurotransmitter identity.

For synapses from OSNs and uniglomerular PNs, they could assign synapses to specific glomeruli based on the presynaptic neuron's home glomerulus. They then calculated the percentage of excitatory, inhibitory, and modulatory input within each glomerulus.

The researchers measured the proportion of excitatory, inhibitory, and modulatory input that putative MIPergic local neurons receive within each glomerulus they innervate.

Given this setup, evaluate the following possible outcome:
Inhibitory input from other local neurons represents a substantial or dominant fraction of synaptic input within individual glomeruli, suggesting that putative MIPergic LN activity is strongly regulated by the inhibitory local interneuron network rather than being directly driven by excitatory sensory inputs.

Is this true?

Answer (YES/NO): NO